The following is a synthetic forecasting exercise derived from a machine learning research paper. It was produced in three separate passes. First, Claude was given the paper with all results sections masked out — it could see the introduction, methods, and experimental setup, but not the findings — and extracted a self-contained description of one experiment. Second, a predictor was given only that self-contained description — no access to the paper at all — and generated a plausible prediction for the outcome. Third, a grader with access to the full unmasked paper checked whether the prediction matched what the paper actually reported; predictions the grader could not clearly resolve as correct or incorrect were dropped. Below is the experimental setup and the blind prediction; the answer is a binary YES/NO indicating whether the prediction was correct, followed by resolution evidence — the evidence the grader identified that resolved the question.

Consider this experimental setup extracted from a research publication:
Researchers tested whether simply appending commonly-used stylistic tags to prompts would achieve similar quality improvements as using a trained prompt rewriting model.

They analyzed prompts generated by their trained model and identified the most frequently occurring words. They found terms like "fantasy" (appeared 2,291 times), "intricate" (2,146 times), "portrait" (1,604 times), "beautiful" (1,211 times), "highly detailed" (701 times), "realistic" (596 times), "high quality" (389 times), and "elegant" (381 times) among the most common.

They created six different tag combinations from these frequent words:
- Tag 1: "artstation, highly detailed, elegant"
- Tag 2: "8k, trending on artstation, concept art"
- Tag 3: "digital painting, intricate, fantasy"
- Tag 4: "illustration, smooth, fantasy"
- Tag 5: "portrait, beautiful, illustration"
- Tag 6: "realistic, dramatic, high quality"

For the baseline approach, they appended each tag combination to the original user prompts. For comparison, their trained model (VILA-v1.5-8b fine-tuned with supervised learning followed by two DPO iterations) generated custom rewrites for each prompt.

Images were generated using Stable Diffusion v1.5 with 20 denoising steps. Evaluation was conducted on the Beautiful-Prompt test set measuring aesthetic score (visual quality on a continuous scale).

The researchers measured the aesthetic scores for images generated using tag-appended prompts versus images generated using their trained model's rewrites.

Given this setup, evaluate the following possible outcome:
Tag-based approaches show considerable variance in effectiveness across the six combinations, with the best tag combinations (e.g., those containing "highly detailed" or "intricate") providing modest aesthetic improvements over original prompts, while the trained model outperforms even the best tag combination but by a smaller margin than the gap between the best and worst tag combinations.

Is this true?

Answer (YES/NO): NO